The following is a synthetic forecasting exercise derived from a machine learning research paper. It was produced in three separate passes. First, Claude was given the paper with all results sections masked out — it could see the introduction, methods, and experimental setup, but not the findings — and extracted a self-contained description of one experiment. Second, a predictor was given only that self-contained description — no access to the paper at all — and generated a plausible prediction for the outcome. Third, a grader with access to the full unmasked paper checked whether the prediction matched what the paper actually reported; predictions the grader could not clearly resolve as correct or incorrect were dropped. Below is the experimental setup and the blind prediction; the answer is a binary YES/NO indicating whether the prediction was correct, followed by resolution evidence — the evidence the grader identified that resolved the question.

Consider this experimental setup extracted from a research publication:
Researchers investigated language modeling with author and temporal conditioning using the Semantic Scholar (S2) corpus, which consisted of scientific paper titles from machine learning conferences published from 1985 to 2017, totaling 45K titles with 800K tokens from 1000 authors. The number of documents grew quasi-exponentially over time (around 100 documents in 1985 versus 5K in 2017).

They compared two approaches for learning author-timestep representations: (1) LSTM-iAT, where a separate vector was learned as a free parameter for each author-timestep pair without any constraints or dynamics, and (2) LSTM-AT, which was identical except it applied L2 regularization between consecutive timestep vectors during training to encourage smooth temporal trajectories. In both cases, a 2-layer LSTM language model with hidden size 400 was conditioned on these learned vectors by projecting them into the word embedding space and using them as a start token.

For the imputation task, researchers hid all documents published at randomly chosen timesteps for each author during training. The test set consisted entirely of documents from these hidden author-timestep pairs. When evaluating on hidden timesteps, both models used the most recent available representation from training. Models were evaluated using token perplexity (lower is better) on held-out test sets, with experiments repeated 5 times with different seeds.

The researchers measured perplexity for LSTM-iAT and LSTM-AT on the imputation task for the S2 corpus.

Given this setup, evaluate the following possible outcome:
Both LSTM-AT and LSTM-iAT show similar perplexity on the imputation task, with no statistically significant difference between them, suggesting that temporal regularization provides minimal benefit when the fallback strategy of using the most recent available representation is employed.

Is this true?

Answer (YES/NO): NO